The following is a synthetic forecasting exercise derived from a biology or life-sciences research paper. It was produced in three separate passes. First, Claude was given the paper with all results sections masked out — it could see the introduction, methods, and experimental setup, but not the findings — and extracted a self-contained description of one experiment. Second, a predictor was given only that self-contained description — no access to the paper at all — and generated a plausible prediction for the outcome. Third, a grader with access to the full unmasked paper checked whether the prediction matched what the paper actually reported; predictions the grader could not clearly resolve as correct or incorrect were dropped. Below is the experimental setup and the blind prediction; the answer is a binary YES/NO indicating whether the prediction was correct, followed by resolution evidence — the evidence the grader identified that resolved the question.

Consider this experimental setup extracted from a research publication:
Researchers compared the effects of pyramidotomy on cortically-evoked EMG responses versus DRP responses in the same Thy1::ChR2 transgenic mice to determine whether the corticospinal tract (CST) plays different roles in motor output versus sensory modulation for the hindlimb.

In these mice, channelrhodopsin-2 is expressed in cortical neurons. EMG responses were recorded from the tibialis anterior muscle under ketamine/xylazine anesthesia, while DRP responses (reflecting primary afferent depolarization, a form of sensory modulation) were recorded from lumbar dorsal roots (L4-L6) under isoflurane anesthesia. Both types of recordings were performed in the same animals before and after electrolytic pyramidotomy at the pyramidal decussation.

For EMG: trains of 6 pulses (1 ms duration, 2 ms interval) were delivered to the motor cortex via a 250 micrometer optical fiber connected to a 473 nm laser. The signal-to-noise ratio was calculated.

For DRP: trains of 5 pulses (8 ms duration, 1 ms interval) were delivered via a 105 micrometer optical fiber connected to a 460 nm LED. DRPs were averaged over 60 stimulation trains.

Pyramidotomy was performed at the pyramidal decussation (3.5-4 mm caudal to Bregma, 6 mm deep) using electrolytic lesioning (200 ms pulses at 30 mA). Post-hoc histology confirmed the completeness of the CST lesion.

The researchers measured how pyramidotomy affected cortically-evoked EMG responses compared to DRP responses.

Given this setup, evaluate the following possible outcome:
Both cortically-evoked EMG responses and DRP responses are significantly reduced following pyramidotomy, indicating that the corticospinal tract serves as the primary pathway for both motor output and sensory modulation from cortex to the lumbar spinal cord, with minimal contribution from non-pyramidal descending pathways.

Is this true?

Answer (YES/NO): NO